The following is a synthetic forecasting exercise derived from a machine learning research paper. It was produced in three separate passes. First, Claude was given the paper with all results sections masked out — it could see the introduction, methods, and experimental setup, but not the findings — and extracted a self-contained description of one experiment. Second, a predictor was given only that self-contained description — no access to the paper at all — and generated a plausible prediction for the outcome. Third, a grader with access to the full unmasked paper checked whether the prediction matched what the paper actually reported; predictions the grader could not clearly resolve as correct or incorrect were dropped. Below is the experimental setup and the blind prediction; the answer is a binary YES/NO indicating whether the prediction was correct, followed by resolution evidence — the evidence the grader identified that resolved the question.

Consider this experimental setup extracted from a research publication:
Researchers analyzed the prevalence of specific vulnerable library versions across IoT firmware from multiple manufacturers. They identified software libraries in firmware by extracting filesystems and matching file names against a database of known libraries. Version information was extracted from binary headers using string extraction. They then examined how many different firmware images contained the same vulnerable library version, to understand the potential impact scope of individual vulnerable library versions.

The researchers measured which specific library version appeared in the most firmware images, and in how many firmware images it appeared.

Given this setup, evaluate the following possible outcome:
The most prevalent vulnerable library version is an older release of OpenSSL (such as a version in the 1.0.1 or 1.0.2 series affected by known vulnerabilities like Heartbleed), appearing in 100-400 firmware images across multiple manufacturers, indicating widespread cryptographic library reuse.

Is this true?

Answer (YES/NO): NO